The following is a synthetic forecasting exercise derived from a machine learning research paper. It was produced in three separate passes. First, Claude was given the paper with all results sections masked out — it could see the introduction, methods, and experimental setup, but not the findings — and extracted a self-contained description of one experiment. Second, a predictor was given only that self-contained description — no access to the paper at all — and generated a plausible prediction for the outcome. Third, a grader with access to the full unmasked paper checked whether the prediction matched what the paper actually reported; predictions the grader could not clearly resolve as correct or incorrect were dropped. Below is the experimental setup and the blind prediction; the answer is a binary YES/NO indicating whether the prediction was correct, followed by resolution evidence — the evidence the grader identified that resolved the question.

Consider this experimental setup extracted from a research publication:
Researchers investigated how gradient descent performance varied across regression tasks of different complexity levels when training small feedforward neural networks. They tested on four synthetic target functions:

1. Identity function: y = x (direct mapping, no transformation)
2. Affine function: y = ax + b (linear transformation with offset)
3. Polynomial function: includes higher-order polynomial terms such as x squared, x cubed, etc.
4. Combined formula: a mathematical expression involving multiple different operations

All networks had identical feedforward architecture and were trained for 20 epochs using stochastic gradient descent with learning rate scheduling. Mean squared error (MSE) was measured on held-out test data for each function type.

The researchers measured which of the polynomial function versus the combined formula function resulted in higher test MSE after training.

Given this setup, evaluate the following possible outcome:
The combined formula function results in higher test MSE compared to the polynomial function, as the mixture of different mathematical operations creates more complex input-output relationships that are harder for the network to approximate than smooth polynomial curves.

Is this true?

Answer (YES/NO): NO